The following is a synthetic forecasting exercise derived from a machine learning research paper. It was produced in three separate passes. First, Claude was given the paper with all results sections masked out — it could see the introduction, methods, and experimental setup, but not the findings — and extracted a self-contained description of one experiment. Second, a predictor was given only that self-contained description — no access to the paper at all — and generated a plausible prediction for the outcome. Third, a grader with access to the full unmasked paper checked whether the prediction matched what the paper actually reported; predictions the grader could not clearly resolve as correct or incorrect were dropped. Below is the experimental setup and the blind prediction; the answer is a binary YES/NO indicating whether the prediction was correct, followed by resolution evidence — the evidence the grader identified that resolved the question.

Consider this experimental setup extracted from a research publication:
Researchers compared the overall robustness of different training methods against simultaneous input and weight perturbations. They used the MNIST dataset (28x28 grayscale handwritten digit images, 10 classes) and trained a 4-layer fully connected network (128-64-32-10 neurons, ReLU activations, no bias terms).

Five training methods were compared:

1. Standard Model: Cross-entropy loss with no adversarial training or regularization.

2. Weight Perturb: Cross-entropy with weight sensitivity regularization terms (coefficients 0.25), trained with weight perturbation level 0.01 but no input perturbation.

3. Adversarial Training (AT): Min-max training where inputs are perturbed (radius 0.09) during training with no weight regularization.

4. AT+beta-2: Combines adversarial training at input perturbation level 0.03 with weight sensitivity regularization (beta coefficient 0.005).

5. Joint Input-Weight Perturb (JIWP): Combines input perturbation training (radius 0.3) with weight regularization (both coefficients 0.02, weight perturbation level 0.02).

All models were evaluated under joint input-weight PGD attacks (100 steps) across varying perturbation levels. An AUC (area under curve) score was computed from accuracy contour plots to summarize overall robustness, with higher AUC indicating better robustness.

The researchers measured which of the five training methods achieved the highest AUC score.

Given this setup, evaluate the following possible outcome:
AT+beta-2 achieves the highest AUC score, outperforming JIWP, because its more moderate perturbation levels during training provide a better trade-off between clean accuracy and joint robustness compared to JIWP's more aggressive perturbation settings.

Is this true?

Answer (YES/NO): YES